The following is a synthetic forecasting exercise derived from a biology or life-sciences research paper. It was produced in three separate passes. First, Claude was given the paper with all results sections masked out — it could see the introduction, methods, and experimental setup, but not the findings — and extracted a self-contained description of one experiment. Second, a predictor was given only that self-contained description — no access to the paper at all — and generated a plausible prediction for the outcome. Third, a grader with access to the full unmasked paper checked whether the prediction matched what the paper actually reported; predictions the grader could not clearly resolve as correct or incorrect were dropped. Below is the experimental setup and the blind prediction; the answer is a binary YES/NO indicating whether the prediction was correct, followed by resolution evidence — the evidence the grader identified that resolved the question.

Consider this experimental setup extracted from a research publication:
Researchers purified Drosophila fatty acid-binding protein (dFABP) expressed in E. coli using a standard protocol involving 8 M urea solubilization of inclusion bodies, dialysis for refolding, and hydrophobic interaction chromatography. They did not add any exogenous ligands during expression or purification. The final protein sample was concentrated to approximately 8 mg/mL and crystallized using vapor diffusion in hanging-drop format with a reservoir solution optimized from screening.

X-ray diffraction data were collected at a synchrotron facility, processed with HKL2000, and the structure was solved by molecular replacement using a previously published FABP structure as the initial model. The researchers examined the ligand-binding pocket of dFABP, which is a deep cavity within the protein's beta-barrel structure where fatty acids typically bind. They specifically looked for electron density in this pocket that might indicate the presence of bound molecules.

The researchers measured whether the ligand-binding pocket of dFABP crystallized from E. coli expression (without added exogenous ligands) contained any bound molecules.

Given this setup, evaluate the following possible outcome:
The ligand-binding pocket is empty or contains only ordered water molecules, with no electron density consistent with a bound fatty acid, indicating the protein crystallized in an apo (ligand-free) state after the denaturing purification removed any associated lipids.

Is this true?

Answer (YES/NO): NO